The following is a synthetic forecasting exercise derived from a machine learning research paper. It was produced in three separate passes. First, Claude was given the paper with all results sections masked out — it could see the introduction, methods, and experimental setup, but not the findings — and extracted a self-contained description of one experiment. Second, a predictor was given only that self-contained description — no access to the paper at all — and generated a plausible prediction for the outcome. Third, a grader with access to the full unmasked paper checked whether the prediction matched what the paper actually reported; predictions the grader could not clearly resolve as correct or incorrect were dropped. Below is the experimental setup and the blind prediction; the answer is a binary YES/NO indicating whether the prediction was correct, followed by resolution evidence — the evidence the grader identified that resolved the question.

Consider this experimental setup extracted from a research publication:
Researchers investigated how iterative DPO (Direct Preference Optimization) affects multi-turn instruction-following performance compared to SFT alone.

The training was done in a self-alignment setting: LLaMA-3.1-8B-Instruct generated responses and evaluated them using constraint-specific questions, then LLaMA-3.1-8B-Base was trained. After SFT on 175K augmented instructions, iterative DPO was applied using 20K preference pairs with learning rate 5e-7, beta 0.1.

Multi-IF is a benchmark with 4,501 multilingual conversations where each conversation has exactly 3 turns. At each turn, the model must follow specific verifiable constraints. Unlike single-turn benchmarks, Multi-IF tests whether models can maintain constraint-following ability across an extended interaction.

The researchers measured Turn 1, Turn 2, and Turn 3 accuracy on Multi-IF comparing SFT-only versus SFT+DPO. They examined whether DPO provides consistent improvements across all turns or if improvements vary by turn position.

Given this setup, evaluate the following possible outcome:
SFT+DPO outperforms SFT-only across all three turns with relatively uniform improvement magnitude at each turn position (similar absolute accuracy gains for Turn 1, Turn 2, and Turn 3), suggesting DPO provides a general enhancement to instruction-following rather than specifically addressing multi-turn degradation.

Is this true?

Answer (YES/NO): NO